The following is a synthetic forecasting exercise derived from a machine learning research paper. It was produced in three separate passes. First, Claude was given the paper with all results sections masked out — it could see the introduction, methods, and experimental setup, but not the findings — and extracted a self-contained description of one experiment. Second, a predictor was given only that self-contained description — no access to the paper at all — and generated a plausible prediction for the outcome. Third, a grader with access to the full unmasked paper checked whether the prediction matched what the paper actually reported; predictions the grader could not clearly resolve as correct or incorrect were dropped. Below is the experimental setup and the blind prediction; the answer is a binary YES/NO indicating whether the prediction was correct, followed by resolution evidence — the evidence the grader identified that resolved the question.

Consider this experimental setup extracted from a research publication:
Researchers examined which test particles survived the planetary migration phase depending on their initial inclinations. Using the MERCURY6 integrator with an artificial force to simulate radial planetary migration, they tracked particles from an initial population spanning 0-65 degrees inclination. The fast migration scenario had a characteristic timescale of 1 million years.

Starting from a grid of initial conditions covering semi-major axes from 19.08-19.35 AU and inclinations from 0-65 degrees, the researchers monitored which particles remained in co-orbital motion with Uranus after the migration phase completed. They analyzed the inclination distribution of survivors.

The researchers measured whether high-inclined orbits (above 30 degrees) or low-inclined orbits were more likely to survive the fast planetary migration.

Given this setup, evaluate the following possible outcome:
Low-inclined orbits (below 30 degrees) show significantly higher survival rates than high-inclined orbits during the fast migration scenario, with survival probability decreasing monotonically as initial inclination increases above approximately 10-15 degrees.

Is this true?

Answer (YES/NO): NO